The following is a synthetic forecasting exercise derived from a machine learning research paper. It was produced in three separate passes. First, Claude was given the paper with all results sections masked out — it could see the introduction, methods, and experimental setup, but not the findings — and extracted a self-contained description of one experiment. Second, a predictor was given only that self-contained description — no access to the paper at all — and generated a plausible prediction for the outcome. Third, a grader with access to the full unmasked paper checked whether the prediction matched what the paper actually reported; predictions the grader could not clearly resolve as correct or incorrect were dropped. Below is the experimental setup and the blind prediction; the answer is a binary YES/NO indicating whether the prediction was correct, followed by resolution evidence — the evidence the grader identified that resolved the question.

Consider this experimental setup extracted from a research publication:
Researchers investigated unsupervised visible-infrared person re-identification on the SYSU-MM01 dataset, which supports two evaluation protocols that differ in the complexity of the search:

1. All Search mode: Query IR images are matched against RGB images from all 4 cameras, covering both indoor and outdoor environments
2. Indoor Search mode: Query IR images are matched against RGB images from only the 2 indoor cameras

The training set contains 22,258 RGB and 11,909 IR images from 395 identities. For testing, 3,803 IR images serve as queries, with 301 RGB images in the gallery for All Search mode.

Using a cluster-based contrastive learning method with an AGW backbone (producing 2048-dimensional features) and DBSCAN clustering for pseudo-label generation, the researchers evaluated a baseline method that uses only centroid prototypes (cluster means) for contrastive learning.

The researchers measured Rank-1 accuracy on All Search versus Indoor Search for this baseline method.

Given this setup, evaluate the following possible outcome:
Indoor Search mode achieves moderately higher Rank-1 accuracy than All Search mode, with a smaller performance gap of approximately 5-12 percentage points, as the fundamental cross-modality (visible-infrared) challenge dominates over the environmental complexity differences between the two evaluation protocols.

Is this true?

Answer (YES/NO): NO